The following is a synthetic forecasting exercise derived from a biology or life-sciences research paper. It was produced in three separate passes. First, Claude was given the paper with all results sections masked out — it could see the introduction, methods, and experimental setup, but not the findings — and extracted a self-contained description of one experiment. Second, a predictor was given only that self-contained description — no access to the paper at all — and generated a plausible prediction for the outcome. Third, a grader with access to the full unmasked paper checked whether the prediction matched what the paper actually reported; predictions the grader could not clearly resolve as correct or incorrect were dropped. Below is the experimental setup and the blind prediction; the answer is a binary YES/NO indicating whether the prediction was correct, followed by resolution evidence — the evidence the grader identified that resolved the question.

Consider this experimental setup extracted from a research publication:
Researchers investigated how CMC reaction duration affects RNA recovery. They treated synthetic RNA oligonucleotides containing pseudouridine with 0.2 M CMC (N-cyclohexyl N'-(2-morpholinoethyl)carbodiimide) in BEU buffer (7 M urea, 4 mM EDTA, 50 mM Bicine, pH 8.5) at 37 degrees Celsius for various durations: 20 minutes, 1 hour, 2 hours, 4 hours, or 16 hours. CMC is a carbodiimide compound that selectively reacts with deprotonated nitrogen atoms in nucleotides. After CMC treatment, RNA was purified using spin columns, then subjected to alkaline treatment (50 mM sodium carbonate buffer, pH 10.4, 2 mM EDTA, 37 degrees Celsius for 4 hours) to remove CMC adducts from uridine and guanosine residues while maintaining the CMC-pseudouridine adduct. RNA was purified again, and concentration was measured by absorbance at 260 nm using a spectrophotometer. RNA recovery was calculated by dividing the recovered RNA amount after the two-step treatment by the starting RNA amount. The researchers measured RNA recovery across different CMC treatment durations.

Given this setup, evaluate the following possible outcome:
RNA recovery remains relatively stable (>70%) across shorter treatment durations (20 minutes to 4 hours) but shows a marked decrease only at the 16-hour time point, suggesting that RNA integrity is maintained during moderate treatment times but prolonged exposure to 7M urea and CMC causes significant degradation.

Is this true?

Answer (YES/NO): NO